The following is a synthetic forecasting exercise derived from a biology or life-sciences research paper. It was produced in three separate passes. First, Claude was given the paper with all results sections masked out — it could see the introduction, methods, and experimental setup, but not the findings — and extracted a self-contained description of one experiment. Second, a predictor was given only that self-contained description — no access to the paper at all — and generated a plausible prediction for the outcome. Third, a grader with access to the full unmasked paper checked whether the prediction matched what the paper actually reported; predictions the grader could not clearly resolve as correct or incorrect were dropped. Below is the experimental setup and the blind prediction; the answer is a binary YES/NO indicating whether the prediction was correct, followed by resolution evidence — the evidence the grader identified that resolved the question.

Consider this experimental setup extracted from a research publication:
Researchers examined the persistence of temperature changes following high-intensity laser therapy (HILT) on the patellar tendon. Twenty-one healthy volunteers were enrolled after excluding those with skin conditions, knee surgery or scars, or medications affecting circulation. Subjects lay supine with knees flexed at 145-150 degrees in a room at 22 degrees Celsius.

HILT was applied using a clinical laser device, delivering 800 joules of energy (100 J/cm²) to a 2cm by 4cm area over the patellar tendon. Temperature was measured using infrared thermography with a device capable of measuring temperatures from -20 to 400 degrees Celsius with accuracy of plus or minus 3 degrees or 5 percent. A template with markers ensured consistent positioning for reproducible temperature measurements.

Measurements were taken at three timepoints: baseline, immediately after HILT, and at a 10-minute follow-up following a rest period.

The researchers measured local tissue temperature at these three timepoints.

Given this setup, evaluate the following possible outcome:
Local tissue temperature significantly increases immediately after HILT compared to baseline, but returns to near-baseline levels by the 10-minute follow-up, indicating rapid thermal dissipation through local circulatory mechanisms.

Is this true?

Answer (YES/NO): NO